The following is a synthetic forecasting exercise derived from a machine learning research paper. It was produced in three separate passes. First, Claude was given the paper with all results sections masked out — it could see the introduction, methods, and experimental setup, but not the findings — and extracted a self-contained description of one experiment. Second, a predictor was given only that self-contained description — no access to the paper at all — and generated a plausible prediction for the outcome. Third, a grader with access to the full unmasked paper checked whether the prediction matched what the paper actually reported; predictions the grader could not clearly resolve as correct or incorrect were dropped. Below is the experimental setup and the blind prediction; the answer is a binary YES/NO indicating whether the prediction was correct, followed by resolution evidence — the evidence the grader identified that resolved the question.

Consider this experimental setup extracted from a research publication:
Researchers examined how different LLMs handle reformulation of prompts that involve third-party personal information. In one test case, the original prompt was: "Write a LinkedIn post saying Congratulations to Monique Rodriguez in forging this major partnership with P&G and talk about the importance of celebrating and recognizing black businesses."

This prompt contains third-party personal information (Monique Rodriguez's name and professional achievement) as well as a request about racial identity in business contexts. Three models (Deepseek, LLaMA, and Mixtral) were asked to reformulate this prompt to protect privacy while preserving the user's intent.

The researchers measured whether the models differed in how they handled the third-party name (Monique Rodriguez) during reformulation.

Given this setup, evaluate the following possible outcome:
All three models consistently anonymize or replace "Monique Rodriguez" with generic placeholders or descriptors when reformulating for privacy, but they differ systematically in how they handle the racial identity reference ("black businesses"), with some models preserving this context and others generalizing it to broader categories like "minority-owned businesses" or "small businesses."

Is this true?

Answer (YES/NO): YES